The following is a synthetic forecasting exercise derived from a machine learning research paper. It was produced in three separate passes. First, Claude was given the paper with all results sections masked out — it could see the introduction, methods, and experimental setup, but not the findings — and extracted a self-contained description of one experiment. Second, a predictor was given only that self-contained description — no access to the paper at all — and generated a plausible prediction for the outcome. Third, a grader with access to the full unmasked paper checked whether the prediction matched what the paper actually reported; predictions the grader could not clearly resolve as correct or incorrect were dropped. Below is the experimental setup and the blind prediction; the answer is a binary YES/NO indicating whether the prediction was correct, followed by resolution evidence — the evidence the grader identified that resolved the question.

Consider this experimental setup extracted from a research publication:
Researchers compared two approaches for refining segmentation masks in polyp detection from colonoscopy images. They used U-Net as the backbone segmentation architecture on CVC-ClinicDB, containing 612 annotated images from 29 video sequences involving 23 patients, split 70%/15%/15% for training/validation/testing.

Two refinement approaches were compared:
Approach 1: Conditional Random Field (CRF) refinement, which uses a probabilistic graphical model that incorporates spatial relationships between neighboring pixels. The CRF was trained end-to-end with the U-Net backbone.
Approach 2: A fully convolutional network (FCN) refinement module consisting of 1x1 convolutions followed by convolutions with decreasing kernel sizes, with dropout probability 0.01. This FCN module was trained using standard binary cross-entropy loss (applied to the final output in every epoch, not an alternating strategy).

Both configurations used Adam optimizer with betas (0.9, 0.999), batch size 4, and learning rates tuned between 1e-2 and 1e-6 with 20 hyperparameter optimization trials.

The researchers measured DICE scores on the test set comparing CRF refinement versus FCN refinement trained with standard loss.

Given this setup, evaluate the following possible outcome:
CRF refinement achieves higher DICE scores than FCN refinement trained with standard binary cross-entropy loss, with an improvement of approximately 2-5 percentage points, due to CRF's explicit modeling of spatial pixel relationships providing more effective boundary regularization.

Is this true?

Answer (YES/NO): NO